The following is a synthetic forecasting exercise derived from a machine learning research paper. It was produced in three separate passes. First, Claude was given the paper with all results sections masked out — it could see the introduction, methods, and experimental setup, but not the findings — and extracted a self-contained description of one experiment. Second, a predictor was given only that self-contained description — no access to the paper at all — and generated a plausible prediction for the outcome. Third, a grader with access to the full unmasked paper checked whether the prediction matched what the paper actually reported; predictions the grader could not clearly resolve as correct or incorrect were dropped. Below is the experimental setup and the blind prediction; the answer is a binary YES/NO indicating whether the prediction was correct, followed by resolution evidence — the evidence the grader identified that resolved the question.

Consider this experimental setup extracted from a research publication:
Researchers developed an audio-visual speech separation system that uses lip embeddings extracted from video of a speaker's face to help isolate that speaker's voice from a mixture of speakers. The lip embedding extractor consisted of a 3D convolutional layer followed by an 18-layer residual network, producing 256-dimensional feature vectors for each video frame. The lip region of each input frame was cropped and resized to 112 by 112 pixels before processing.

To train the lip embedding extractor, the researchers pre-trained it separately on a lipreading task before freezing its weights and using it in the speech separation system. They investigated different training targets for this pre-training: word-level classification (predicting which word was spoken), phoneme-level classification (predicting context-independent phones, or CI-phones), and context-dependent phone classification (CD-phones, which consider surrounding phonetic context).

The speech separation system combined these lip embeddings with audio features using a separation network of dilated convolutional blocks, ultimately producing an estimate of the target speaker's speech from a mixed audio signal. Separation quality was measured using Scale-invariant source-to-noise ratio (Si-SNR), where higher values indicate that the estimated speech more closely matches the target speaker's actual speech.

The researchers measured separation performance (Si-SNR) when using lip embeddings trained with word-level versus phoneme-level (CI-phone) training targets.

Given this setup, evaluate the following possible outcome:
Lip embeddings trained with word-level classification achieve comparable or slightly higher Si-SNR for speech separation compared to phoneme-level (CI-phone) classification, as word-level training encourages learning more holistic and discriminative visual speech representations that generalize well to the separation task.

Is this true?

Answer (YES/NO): NO